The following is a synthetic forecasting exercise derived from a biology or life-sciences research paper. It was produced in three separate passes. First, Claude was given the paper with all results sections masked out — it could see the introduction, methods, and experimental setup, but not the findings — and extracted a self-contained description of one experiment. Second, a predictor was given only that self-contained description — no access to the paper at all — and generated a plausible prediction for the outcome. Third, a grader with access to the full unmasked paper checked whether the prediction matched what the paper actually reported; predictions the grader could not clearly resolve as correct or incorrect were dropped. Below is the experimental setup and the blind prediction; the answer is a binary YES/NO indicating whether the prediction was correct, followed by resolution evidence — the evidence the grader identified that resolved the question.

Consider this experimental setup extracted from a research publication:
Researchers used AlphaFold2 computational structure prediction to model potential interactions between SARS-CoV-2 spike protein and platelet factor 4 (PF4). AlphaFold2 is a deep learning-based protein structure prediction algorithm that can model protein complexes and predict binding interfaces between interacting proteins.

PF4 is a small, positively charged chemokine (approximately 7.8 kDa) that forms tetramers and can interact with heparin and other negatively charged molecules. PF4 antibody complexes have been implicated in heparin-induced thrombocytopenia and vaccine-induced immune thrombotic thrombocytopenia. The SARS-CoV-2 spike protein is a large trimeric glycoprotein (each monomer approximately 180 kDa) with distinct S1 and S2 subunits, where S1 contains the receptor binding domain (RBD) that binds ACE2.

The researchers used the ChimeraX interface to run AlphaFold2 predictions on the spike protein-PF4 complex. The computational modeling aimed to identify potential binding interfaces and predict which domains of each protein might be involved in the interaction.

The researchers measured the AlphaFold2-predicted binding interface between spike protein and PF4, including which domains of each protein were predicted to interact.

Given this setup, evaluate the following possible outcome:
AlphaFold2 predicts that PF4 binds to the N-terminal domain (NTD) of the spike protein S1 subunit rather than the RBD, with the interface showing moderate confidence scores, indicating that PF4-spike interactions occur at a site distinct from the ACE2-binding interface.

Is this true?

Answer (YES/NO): NO